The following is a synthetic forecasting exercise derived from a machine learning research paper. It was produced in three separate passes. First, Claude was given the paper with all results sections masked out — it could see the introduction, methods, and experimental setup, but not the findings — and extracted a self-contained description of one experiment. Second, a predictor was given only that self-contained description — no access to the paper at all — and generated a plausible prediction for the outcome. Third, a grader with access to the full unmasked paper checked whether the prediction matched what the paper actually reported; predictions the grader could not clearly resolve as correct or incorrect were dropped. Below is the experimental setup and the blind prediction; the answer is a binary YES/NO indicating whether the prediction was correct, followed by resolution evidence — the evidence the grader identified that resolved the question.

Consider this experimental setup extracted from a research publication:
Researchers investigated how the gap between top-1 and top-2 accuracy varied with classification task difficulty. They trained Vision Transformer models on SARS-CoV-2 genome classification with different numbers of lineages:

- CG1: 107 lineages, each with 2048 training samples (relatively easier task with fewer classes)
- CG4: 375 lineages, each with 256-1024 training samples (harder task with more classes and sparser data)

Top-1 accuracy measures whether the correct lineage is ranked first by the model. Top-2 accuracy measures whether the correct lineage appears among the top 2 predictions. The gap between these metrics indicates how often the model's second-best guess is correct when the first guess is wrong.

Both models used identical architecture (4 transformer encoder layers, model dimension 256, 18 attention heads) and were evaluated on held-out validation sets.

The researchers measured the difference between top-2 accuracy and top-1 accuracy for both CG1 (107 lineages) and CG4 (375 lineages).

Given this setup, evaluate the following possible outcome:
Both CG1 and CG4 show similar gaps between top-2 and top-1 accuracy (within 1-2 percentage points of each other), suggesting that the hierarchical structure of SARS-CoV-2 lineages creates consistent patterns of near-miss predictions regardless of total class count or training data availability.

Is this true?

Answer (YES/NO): NO